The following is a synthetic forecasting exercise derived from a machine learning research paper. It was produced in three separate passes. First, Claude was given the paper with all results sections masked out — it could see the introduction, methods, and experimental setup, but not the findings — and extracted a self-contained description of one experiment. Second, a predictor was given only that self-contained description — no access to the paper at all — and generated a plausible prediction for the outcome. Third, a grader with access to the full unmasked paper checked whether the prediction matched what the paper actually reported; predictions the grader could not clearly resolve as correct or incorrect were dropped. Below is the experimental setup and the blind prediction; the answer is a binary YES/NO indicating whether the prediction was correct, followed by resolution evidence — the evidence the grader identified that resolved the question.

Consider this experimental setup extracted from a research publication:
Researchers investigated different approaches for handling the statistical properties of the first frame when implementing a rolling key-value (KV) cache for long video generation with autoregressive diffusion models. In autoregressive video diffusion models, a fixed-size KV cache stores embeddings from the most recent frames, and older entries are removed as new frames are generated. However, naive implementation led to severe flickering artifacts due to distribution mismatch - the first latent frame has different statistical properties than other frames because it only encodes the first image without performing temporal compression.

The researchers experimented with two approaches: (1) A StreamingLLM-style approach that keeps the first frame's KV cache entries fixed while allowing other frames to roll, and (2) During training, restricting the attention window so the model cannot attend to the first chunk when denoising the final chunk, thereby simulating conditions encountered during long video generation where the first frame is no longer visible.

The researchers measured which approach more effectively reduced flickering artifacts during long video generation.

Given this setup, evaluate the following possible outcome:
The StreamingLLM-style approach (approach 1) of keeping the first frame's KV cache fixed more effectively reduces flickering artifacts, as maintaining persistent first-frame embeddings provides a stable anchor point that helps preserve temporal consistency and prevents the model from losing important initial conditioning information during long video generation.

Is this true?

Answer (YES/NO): NO